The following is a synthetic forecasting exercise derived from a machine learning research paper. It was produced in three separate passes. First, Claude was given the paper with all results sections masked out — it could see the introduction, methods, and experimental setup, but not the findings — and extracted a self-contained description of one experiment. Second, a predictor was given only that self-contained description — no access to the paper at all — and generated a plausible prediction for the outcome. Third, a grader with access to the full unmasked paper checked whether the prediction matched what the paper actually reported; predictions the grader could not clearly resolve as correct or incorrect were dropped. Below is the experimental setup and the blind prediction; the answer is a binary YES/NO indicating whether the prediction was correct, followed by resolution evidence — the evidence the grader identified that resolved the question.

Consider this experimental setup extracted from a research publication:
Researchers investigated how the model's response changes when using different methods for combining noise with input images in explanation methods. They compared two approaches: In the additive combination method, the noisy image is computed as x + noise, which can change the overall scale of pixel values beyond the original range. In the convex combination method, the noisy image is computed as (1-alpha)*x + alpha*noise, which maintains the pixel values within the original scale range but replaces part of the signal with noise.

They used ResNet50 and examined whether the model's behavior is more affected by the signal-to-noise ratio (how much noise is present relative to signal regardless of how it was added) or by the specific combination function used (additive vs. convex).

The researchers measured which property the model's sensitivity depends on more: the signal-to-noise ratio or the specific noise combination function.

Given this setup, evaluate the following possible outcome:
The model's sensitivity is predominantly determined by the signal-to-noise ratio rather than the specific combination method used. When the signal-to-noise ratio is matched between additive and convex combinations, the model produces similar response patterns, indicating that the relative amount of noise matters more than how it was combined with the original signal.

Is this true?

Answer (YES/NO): YES